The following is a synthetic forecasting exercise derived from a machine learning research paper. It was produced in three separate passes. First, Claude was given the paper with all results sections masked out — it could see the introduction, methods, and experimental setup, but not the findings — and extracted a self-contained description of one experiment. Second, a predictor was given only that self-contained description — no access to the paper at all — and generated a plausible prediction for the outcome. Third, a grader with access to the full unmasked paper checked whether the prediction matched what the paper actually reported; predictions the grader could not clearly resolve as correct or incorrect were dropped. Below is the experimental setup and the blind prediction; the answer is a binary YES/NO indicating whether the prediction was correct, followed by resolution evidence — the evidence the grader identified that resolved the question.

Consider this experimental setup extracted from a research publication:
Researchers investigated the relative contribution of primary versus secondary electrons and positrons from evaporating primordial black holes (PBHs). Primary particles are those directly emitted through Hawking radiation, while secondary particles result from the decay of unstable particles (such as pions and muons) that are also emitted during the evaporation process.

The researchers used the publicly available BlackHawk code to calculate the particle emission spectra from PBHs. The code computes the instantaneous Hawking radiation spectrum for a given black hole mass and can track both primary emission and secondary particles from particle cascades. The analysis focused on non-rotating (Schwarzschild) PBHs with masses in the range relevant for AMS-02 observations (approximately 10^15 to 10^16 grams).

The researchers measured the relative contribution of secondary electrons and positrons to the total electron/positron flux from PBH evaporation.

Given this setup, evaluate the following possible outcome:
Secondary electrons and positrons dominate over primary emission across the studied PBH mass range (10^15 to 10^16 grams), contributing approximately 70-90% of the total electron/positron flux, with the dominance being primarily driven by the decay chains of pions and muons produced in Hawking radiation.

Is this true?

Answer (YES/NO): NO